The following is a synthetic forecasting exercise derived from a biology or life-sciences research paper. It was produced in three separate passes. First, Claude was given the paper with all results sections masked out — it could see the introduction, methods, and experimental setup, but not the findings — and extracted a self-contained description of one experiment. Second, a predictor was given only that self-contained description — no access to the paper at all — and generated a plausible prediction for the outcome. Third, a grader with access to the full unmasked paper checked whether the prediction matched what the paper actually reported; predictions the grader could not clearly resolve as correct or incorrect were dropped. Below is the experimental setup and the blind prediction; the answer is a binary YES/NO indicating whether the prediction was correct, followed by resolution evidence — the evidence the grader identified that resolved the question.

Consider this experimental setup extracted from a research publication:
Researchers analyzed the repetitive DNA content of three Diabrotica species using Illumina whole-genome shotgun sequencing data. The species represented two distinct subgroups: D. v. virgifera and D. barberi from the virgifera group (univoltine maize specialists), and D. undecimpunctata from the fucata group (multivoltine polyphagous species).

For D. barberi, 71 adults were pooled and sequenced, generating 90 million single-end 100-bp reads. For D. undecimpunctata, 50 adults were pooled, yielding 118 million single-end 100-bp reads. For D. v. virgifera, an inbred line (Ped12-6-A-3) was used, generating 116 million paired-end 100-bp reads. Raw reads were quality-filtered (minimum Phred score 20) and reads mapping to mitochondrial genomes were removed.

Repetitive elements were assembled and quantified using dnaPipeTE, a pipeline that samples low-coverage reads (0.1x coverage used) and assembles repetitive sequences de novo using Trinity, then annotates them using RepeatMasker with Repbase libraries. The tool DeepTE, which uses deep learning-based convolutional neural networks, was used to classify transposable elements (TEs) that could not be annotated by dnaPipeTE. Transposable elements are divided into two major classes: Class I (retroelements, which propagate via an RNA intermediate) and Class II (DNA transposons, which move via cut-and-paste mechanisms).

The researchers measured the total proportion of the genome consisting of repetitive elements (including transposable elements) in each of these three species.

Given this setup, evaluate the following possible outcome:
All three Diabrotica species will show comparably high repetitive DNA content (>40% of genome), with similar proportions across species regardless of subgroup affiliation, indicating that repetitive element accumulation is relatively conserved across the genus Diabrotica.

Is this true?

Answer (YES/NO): NO